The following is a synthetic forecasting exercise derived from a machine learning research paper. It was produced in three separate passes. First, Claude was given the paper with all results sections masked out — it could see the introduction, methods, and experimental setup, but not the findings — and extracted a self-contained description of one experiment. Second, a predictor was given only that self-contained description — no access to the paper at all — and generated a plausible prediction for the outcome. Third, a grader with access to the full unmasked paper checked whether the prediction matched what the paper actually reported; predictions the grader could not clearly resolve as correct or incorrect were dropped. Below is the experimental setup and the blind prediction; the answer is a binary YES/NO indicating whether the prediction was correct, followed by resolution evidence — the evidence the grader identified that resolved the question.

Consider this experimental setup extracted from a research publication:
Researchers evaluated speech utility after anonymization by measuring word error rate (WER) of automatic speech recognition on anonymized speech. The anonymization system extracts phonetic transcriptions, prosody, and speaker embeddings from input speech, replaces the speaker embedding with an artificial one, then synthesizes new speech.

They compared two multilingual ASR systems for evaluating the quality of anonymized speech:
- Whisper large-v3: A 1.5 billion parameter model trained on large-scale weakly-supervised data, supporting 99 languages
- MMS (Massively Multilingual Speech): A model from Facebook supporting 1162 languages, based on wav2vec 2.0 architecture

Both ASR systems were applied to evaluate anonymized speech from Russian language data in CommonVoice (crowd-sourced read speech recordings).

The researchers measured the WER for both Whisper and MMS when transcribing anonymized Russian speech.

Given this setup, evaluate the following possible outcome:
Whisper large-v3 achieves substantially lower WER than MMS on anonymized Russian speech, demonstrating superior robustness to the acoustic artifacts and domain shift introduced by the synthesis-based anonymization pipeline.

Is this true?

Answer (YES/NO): NO